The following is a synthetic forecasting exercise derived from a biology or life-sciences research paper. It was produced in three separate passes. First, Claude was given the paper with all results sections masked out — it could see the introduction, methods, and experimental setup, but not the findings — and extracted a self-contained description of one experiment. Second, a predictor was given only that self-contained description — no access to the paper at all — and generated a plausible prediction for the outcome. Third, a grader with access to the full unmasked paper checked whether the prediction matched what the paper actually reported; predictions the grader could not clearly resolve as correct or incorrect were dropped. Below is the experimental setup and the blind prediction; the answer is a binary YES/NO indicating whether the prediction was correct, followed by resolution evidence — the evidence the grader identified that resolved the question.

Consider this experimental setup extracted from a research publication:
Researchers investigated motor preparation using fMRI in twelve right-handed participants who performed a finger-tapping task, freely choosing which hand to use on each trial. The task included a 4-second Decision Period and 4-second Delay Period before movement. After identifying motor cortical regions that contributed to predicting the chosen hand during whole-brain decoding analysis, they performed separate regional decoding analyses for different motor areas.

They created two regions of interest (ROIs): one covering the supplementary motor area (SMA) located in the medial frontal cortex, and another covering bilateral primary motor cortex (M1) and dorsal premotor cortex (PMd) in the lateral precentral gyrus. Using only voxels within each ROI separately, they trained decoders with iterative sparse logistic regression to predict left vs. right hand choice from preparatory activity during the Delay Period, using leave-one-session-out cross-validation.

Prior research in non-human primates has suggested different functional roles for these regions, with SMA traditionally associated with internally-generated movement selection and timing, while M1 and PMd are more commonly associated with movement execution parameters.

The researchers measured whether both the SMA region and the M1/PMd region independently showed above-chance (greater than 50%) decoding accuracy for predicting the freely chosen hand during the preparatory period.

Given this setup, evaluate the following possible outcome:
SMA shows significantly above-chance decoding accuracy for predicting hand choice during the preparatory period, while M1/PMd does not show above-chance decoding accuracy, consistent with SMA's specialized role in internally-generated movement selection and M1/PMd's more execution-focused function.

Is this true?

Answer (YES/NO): NO